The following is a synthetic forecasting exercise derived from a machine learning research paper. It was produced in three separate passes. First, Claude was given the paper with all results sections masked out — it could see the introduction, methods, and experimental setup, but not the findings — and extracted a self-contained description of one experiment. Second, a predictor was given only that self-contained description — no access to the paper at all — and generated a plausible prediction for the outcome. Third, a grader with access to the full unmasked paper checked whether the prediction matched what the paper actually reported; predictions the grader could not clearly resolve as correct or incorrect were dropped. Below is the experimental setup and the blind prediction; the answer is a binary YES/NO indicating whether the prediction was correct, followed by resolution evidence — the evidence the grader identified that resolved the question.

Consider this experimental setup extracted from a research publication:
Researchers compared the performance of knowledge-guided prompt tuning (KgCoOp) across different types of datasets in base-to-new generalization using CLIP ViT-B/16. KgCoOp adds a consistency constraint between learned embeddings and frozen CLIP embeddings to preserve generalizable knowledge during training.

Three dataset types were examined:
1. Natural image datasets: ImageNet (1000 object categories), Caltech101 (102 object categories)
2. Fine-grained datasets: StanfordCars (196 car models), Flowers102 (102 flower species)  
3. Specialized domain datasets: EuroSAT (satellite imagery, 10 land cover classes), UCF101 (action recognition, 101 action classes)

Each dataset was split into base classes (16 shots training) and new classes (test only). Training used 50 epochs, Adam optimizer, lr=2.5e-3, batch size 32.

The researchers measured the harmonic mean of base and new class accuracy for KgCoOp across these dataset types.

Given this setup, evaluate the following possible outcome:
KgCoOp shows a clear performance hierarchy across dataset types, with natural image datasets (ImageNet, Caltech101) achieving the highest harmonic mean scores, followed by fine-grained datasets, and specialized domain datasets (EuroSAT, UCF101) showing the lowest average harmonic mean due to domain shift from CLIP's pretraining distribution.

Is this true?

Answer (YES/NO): NO